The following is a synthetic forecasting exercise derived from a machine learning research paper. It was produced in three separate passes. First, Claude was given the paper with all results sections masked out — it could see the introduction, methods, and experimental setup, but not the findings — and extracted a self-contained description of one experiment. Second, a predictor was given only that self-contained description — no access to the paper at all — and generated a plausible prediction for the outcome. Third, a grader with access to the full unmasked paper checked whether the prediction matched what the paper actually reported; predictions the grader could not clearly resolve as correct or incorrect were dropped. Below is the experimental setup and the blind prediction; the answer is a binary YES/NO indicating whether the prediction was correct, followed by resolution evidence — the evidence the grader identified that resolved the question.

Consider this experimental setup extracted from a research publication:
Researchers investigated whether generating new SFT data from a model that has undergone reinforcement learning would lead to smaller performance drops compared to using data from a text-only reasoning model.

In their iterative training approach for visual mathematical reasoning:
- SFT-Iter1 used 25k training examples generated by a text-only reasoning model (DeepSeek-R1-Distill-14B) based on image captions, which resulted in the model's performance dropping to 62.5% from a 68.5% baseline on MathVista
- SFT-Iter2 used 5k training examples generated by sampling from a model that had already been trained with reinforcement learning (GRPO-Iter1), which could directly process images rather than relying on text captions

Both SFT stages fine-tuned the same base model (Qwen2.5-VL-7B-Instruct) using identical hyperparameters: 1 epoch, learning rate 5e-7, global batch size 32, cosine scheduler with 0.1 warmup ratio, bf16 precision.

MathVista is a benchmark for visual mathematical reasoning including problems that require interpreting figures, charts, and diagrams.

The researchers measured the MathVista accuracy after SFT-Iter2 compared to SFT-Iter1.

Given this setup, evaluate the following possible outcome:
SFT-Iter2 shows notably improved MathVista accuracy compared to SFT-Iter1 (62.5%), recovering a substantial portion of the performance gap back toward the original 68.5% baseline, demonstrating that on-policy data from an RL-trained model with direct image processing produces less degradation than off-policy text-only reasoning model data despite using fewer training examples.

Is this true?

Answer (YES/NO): YES